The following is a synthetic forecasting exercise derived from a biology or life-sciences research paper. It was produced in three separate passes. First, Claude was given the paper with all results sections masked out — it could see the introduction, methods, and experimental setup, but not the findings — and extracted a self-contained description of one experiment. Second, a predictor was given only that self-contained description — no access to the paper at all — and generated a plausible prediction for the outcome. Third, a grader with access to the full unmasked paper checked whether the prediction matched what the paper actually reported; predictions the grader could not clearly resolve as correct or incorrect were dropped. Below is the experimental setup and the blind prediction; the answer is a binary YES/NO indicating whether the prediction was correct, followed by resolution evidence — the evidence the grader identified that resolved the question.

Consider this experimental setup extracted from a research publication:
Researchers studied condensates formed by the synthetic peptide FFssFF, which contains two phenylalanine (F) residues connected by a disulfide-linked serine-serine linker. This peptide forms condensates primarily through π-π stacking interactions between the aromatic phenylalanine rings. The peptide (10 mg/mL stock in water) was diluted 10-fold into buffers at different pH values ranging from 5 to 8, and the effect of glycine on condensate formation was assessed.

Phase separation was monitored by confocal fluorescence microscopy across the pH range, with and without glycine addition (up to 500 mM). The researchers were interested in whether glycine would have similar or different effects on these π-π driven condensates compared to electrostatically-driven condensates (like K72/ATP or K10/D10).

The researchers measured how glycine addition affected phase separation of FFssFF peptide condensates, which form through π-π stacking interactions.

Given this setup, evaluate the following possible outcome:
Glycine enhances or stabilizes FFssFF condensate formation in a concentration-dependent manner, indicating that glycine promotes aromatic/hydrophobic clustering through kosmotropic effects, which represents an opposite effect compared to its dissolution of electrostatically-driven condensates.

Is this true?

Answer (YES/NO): NO